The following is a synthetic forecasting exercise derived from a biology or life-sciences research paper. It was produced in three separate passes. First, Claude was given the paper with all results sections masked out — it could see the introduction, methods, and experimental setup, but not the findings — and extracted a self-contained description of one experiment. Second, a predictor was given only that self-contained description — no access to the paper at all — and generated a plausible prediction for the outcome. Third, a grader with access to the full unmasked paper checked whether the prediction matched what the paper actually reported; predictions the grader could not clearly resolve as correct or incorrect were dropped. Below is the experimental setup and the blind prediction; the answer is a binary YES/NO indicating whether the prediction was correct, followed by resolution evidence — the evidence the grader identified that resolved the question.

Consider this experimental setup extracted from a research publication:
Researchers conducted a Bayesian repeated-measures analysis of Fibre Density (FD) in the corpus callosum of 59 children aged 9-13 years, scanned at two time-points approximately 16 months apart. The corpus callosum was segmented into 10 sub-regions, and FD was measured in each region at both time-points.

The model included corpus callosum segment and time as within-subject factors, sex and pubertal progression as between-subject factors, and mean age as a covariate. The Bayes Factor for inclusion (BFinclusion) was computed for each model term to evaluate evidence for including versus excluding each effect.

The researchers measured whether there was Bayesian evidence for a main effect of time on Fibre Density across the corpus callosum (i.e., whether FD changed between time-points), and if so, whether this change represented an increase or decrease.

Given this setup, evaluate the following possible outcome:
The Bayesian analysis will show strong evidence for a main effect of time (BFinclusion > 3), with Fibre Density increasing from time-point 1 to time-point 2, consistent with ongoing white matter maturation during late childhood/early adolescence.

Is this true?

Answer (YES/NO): YES